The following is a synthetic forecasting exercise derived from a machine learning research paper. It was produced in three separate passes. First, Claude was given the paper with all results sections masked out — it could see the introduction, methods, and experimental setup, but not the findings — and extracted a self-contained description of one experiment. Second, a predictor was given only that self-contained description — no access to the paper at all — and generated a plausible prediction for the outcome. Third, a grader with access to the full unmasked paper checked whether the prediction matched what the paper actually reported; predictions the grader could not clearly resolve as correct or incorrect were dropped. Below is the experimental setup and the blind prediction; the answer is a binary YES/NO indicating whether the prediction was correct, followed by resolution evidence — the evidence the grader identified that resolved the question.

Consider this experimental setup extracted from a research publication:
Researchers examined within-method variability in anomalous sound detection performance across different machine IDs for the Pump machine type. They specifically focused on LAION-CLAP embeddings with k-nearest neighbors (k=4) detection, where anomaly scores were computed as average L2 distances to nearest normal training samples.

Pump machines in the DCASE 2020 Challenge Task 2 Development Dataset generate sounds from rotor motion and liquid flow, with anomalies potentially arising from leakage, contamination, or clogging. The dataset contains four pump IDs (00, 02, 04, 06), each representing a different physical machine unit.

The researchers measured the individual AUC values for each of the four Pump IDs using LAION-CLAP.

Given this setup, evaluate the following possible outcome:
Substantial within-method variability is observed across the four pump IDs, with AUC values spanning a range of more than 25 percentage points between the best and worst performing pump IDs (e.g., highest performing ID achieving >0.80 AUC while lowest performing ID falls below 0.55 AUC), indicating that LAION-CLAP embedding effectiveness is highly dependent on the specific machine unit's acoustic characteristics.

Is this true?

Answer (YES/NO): NO